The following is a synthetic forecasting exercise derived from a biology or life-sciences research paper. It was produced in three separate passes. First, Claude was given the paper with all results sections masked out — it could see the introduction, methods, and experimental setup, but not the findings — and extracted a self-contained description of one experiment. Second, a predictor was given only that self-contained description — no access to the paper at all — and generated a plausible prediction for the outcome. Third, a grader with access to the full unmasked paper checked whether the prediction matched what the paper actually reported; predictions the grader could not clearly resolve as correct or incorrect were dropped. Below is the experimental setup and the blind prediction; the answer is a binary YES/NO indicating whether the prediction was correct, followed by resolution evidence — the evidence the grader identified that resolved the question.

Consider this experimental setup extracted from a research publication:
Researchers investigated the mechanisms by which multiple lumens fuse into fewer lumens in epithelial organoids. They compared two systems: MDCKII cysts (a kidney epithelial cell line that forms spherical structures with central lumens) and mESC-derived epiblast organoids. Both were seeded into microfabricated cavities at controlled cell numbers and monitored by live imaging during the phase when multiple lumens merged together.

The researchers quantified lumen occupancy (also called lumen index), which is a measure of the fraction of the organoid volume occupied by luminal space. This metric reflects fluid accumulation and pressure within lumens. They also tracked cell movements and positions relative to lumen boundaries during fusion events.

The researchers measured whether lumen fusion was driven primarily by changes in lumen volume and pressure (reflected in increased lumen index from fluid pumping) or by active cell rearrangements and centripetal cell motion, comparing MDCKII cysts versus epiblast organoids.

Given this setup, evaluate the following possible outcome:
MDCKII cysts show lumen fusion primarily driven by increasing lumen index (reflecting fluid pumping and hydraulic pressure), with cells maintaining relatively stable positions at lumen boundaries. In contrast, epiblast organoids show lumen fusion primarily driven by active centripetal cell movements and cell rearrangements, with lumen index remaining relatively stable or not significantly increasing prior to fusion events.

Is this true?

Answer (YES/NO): YES